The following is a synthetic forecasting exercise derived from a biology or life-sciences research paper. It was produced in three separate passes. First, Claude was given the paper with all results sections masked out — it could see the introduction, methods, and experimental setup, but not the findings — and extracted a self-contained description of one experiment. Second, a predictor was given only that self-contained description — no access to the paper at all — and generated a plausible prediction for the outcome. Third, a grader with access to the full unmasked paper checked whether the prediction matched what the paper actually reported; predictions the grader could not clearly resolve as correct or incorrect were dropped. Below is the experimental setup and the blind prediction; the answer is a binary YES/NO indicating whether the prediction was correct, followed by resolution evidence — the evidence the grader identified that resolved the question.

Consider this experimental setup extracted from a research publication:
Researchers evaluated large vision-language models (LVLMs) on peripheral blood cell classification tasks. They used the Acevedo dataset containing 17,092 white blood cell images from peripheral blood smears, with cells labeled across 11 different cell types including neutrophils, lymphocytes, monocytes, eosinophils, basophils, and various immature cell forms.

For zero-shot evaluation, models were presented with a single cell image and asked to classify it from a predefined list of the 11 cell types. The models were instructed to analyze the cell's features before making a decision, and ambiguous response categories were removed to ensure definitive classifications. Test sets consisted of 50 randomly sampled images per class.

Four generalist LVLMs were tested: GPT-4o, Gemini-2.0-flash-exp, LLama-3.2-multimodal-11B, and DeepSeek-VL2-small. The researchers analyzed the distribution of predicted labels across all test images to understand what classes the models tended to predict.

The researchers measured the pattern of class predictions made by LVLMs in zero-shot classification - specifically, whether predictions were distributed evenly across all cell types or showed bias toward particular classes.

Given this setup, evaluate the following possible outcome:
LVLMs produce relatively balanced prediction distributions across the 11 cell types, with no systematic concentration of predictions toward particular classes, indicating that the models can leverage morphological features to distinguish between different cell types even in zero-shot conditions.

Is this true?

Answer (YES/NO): NO